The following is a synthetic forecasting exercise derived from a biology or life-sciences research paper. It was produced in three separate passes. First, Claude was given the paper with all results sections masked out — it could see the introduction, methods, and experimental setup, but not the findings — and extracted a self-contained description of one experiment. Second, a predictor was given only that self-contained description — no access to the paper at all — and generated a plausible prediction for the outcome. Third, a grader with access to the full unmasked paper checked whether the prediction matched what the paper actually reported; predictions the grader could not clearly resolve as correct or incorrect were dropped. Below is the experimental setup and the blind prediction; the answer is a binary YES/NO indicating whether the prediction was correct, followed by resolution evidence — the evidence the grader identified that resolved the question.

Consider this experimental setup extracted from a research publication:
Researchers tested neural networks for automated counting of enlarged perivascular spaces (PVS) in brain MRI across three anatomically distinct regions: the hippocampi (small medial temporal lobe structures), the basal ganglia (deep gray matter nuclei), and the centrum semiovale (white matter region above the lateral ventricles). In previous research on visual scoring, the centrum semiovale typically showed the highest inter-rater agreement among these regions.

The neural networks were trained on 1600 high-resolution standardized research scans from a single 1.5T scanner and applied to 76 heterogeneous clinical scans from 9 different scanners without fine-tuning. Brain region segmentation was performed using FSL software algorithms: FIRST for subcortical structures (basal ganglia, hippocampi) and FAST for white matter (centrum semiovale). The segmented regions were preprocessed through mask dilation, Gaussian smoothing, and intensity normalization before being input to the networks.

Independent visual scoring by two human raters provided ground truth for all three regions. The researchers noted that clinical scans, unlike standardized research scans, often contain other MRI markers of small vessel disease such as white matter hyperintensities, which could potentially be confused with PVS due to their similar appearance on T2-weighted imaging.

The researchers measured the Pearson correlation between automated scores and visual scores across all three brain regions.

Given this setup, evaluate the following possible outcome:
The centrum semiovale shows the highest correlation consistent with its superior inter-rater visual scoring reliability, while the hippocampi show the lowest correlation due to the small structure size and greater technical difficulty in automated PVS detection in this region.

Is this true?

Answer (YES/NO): NO